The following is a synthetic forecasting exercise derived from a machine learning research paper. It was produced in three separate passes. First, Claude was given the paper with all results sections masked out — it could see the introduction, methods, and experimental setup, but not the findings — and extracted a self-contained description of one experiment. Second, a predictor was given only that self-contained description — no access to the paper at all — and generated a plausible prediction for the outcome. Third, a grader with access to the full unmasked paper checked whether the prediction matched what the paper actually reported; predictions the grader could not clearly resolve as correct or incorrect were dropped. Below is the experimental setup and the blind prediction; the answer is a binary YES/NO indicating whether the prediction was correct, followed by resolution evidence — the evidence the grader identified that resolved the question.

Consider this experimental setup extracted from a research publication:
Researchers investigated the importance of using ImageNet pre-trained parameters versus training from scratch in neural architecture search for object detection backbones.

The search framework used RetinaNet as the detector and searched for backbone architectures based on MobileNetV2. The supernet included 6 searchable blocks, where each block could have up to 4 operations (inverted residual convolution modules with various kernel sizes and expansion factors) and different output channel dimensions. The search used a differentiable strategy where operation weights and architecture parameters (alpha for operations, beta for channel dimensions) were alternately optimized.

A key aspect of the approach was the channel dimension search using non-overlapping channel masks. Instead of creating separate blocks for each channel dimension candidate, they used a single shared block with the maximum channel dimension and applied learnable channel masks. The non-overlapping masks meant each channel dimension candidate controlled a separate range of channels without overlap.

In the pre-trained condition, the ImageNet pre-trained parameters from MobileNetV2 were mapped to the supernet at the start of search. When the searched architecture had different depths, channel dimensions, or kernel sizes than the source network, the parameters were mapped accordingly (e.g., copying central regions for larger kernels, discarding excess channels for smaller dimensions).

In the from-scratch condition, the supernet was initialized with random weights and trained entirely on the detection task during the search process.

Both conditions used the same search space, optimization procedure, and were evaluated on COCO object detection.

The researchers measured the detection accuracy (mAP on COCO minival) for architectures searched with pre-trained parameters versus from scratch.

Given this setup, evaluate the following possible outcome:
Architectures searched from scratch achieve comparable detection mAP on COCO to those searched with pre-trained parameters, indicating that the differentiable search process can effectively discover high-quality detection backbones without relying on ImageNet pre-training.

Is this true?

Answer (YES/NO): NO